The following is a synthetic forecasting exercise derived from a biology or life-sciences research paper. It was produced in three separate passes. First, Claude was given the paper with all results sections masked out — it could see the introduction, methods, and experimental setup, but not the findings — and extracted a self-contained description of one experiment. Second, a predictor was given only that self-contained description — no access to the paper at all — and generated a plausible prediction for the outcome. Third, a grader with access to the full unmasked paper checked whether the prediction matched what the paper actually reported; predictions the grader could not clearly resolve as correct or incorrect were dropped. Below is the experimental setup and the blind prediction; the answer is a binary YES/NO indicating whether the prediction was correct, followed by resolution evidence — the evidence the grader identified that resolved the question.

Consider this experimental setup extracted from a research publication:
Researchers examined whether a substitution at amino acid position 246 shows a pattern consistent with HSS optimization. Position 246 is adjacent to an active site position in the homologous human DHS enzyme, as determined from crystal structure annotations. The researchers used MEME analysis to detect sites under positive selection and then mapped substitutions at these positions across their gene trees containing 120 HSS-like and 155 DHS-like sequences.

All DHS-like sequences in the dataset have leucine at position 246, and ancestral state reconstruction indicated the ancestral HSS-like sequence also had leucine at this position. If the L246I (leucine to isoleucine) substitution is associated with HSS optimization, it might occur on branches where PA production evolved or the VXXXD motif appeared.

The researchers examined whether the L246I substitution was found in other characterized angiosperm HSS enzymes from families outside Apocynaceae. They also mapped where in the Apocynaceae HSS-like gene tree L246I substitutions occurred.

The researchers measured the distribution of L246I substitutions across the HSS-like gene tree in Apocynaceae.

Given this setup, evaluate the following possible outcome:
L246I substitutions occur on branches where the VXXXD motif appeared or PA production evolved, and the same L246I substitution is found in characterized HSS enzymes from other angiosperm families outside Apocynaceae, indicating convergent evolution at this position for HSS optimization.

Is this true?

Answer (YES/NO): NO